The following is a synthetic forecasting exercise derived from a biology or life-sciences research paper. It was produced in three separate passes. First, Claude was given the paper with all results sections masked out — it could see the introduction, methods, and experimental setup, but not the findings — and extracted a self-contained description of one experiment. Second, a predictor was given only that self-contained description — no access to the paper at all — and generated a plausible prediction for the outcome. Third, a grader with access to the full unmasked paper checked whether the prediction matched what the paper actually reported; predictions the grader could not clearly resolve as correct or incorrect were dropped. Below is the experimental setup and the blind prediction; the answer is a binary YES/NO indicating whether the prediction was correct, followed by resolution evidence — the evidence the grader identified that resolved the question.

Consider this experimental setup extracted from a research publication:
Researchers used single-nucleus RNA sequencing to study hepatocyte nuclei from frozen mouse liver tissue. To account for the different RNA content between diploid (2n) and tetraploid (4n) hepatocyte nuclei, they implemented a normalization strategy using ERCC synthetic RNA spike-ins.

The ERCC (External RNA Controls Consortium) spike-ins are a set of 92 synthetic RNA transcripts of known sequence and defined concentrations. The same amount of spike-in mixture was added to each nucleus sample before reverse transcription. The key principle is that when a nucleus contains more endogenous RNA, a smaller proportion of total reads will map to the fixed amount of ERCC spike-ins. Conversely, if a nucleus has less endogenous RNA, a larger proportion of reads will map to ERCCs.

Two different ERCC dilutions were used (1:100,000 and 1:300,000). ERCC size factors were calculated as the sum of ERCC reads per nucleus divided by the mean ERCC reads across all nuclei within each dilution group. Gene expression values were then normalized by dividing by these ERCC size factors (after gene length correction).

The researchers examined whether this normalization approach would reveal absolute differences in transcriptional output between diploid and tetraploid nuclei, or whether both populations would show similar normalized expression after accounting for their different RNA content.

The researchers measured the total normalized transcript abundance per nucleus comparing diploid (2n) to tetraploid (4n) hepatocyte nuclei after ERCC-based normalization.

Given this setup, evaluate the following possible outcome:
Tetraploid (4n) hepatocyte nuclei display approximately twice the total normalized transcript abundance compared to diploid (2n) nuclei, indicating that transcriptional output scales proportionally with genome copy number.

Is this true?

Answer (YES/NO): NO